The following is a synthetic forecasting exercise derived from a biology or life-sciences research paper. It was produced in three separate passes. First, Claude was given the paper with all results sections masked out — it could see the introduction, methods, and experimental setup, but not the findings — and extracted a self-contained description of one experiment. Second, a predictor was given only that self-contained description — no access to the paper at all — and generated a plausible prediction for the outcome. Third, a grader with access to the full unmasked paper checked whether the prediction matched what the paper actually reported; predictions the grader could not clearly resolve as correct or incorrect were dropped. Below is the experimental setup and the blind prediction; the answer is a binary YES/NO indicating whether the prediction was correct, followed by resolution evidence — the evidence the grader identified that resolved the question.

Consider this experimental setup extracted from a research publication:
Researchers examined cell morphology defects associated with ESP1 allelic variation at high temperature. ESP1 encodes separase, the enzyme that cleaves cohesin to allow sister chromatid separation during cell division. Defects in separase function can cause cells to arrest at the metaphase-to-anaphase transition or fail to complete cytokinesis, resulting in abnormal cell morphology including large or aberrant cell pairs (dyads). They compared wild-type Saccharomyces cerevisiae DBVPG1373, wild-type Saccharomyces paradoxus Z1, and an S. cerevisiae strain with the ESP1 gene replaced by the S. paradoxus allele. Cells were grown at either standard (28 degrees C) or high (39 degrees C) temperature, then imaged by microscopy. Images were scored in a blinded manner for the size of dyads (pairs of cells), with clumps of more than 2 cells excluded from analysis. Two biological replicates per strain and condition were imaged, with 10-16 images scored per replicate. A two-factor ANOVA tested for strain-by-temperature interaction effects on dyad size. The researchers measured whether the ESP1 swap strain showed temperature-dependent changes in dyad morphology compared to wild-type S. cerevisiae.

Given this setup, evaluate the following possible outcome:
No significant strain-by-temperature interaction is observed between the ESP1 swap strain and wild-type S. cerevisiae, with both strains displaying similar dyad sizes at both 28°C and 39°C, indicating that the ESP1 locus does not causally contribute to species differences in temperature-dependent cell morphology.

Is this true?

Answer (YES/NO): NO